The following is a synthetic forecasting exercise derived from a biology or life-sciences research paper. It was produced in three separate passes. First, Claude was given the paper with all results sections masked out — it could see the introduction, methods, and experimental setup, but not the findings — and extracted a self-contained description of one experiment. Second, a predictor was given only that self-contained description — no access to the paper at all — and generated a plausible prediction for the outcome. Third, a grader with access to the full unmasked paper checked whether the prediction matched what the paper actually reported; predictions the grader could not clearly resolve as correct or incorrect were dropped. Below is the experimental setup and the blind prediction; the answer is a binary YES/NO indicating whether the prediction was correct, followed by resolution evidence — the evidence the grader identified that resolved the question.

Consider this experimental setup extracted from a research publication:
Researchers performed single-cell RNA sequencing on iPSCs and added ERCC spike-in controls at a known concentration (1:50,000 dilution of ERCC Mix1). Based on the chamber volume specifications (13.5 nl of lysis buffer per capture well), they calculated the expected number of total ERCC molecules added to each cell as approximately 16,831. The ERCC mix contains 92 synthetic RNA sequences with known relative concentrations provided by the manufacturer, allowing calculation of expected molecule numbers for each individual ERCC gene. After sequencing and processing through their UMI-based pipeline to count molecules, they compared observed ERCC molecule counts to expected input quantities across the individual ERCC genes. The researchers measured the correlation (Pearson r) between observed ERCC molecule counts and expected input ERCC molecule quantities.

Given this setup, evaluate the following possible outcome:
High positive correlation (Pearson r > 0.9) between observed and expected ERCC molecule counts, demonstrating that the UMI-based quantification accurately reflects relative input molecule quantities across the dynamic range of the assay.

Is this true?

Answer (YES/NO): YES